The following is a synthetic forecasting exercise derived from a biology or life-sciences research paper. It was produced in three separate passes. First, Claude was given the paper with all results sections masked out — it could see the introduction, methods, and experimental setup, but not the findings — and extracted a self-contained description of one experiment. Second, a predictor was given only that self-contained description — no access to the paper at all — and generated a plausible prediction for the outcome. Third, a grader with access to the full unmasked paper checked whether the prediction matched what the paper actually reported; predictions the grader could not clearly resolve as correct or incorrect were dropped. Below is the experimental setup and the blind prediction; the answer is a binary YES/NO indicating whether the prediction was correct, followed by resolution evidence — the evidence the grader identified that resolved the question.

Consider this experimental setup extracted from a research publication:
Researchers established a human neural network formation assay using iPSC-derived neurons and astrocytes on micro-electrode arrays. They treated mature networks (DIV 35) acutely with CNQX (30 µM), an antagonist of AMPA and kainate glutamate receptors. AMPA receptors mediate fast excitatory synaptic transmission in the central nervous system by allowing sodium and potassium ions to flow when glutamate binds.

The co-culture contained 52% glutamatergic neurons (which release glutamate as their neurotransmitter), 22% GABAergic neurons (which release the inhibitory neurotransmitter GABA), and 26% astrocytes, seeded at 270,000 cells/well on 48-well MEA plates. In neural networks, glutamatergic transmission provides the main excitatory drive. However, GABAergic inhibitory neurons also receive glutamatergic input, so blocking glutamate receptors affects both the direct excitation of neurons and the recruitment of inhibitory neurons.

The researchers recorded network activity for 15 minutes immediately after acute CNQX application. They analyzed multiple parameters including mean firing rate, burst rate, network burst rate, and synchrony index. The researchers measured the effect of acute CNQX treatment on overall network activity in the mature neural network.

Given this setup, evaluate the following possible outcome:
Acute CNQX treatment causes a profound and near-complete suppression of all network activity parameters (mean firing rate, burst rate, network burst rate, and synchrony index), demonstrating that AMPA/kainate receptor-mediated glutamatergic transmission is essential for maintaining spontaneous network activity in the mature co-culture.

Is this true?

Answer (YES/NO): NO